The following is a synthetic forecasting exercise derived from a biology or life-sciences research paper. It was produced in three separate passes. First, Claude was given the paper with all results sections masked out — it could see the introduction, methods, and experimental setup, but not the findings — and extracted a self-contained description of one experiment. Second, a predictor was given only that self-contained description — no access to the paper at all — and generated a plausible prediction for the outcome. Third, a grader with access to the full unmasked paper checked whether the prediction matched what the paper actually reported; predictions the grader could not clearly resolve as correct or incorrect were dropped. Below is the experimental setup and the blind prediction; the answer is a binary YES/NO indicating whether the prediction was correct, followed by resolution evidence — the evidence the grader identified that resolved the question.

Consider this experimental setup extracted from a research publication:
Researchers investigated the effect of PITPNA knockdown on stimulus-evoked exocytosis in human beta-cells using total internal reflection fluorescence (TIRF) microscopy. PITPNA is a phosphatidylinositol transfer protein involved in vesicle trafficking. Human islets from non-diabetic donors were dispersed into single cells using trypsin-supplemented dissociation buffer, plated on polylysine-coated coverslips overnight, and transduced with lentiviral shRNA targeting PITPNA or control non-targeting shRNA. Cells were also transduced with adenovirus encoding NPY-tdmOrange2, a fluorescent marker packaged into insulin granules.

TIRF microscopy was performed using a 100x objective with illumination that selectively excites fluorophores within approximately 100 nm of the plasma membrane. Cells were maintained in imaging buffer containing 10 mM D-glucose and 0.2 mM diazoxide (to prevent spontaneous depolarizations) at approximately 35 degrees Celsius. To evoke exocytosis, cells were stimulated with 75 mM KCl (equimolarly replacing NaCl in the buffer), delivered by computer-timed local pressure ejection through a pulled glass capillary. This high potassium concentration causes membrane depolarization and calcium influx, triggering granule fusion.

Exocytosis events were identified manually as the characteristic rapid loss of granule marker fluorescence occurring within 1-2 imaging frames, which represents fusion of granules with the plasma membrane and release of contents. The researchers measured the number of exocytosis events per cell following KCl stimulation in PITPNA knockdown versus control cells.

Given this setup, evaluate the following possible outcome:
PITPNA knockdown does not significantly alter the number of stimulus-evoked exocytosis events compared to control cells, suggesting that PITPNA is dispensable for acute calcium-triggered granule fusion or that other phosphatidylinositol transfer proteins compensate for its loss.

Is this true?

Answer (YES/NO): NO